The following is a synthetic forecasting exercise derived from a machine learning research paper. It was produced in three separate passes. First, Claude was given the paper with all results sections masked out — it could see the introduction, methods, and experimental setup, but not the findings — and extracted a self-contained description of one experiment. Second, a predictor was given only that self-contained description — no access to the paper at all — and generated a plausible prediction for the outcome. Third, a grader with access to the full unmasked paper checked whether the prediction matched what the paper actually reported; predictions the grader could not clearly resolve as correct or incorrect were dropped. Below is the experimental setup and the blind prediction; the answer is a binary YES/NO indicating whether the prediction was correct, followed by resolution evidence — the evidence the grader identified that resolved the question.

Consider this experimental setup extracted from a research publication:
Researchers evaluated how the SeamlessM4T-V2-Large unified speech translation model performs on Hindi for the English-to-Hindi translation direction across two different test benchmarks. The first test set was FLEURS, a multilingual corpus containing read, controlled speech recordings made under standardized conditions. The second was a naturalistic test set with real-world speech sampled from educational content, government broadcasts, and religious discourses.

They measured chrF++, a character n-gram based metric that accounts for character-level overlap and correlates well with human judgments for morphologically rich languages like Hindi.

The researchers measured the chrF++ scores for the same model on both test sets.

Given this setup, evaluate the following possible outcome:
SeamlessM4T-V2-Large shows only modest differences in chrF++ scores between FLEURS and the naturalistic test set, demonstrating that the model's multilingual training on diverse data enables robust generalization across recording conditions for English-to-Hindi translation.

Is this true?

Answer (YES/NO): NO